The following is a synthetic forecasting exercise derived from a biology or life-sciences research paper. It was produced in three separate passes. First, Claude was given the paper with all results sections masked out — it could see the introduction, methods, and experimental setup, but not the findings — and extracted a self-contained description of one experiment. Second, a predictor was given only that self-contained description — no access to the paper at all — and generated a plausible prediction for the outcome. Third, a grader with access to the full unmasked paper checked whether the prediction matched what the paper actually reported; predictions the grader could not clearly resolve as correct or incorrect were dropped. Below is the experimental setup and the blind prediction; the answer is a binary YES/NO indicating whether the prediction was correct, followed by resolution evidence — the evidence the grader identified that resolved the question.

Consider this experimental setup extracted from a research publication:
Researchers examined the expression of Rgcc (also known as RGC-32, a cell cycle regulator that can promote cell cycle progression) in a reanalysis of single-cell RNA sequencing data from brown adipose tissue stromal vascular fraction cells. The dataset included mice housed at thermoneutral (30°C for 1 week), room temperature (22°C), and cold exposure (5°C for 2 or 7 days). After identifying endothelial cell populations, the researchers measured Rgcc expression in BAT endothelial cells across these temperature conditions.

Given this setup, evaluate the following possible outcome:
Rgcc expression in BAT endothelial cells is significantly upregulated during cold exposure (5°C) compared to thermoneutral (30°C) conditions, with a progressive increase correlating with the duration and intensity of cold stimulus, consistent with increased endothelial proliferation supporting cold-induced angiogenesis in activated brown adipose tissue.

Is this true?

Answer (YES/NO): NO